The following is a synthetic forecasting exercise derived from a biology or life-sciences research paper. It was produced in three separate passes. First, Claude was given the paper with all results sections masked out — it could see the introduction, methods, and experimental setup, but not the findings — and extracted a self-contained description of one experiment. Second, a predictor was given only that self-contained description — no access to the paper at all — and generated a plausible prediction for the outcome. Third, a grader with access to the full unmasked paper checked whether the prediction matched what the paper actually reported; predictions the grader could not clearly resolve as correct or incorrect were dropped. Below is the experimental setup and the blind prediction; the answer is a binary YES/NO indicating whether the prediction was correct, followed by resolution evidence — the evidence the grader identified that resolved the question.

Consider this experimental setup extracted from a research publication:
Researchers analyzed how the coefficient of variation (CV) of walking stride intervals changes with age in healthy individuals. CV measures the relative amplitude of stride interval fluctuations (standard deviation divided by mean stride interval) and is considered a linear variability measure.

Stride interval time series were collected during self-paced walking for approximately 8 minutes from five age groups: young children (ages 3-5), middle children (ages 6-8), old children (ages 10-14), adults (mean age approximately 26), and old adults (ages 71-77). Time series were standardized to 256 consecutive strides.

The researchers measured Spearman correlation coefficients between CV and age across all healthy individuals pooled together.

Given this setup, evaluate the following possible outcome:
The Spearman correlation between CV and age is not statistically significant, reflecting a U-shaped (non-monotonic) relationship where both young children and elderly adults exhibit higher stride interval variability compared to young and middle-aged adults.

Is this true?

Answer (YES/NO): NO